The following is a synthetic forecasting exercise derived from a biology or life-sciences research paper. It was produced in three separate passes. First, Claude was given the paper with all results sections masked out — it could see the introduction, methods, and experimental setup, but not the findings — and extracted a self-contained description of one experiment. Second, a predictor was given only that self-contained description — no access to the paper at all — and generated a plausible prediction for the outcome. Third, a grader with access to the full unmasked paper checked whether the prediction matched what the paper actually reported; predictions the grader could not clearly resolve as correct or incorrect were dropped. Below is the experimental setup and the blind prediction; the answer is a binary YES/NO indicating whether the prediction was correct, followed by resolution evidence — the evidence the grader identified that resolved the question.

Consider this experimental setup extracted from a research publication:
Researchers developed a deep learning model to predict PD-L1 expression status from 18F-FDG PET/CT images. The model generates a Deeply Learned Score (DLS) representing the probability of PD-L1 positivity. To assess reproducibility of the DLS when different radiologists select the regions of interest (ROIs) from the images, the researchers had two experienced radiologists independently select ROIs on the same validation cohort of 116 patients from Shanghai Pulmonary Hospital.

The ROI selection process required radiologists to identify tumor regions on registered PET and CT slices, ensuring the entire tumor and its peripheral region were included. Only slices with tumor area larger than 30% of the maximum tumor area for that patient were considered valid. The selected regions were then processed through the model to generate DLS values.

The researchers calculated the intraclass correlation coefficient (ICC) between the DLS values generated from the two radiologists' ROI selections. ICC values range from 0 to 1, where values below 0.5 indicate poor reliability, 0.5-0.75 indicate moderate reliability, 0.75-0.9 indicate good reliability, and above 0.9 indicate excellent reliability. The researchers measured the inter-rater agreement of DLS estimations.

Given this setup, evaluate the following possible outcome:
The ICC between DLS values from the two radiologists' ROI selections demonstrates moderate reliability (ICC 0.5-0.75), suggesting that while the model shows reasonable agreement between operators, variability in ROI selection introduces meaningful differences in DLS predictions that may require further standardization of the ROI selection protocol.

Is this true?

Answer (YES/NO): NO